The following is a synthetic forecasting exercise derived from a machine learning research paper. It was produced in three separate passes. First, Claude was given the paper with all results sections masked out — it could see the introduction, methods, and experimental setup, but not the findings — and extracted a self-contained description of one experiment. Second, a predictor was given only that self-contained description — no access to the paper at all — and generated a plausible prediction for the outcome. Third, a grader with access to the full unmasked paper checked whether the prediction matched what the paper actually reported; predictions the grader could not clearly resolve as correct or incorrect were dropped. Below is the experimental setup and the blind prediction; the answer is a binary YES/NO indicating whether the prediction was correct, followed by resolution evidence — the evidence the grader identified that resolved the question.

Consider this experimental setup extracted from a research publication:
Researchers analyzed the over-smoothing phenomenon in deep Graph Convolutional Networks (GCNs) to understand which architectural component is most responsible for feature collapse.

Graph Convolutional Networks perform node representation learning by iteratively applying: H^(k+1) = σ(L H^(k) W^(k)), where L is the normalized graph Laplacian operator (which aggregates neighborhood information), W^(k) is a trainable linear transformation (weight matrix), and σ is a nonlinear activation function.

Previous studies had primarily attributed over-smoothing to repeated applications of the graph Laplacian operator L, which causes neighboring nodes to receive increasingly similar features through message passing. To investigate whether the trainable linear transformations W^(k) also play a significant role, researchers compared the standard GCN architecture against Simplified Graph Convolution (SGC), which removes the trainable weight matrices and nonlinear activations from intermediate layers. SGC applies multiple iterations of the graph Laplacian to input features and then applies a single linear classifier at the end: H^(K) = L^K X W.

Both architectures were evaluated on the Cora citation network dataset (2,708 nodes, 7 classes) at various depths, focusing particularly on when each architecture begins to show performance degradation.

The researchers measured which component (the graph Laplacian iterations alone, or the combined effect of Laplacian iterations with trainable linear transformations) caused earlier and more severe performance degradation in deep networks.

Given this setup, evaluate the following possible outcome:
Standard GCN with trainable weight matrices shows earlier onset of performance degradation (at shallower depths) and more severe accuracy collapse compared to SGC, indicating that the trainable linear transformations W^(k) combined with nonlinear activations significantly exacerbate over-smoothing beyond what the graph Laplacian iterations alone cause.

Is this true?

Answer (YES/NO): YES